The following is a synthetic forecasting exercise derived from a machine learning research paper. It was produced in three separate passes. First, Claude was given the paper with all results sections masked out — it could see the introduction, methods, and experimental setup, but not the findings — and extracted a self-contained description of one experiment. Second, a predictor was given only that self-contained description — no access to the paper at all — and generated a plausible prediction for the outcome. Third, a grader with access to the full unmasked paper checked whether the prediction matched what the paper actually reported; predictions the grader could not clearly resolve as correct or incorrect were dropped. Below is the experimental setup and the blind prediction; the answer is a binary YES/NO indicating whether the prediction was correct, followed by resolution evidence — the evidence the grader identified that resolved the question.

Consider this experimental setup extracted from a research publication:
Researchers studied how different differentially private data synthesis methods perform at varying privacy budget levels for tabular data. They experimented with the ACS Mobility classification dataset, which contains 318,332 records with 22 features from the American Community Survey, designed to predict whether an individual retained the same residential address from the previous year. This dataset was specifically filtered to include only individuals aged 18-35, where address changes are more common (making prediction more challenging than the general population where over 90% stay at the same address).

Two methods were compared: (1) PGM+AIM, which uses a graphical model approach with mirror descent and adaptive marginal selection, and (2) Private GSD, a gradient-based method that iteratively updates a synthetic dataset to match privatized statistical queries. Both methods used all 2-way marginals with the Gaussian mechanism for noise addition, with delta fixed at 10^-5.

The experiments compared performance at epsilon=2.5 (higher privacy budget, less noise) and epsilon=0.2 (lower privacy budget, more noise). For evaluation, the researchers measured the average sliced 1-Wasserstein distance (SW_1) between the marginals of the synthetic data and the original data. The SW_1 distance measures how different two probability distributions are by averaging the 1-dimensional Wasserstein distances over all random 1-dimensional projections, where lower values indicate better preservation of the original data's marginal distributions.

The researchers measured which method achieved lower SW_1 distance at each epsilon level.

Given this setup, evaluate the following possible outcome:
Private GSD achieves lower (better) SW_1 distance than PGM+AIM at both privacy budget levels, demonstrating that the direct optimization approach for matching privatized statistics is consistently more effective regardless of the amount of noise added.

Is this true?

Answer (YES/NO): YES